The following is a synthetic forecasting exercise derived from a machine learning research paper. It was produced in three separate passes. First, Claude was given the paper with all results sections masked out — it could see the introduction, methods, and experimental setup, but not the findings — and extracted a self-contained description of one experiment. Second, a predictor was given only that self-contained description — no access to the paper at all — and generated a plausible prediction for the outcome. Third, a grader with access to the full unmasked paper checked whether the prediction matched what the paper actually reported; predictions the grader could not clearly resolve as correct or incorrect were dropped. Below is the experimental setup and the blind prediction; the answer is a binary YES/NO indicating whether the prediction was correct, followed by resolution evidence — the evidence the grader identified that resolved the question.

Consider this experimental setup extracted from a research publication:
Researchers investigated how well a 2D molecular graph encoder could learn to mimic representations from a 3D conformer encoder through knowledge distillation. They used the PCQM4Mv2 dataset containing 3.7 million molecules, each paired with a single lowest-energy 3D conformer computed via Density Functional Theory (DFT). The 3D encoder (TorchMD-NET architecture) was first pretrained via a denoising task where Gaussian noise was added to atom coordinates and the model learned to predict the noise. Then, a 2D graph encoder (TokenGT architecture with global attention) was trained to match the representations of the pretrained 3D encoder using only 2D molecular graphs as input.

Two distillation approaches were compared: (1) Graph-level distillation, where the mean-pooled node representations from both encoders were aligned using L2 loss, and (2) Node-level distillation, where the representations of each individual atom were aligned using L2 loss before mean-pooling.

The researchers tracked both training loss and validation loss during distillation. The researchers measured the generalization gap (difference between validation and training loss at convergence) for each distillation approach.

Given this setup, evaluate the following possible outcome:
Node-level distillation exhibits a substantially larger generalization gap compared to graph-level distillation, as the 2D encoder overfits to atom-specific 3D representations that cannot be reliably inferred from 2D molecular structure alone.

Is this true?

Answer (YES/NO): NO